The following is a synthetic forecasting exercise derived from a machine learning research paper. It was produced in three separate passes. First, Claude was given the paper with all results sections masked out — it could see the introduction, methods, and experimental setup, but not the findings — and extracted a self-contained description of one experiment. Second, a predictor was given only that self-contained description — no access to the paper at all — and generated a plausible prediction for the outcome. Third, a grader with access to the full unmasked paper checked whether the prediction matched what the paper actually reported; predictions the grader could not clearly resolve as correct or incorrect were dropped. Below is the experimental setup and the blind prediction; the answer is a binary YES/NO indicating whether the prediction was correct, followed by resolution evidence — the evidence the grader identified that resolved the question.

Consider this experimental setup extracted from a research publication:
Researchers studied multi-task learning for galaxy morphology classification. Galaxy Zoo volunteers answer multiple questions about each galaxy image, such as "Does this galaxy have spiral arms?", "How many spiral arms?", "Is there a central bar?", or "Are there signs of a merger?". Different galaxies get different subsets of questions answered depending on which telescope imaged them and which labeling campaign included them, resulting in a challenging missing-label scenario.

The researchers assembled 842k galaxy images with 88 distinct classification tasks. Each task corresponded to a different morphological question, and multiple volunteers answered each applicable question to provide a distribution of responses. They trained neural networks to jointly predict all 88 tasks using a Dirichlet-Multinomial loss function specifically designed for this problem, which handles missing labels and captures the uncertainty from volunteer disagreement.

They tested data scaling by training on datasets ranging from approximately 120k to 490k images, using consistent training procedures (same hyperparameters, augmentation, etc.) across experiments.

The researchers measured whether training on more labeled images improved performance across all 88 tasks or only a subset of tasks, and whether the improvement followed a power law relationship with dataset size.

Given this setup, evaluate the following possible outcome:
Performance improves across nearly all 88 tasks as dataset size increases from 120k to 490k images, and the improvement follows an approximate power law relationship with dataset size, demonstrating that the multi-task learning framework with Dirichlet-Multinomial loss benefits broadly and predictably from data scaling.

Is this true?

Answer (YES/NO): YES